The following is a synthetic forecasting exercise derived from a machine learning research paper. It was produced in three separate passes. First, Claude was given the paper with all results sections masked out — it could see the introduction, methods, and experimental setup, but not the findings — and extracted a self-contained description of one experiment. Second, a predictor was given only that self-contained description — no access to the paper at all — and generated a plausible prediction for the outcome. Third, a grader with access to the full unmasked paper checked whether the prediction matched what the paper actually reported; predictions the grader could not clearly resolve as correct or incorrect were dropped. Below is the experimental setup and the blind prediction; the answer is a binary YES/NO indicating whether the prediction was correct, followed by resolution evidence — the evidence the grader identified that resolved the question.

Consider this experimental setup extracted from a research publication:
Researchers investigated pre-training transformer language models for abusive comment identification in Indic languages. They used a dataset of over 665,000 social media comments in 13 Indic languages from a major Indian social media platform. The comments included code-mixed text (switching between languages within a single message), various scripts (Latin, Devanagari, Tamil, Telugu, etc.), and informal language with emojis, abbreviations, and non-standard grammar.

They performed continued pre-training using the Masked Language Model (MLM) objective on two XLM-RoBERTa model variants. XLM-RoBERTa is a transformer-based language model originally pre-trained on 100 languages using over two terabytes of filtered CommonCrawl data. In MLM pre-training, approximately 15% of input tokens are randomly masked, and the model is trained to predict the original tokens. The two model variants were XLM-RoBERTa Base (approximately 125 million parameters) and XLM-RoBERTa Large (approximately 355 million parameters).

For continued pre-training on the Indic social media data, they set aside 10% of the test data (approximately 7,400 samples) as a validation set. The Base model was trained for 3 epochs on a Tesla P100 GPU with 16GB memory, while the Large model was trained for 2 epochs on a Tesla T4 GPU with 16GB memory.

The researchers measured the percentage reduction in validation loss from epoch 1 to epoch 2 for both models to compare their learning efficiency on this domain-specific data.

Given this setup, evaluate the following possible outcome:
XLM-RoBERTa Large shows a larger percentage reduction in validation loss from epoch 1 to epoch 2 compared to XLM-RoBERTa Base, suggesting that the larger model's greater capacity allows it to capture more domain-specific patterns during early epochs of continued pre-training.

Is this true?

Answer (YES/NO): YES